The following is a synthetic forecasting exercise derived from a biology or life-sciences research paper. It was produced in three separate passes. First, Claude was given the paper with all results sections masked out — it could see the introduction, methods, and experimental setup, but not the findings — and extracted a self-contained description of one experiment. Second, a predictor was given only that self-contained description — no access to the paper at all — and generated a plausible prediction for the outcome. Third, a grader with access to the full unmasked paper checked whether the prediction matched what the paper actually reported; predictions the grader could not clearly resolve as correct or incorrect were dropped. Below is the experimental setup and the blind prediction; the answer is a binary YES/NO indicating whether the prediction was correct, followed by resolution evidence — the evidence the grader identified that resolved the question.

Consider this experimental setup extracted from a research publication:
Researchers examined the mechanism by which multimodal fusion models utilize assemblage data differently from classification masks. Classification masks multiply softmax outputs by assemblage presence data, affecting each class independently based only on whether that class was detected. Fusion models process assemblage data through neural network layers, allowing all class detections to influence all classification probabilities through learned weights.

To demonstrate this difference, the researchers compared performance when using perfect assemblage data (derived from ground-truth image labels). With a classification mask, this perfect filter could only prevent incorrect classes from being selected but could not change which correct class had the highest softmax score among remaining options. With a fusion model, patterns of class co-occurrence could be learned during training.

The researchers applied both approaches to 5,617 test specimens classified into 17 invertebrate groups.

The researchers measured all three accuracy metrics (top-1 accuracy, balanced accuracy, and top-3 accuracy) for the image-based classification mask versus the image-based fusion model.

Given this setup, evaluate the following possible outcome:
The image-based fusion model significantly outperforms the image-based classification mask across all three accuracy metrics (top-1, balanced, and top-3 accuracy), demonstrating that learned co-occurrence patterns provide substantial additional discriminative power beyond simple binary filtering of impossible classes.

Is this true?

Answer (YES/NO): NO